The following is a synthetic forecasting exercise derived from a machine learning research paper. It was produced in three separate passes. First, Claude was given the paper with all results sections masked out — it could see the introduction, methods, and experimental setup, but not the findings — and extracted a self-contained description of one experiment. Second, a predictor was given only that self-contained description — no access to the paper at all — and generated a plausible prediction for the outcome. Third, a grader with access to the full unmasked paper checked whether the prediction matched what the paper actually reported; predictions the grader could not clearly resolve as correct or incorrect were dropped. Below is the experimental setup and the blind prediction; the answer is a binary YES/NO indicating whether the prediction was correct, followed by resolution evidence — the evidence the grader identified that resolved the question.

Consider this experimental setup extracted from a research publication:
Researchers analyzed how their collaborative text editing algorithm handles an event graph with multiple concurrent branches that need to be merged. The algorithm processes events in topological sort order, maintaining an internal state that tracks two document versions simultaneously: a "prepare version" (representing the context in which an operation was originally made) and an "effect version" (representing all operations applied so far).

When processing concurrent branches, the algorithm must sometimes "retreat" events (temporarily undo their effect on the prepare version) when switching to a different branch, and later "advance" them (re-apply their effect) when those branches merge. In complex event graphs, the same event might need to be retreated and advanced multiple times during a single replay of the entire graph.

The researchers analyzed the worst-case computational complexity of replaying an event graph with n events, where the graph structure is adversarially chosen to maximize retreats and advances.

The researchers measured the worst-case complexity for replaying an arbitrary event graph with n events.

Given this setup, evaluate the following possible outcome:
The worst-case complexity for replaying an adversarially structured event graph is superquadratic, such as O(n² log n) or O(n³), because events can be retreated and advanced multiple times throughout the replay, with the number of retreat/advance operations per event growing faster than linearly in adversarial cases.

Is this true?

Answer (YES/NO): YES